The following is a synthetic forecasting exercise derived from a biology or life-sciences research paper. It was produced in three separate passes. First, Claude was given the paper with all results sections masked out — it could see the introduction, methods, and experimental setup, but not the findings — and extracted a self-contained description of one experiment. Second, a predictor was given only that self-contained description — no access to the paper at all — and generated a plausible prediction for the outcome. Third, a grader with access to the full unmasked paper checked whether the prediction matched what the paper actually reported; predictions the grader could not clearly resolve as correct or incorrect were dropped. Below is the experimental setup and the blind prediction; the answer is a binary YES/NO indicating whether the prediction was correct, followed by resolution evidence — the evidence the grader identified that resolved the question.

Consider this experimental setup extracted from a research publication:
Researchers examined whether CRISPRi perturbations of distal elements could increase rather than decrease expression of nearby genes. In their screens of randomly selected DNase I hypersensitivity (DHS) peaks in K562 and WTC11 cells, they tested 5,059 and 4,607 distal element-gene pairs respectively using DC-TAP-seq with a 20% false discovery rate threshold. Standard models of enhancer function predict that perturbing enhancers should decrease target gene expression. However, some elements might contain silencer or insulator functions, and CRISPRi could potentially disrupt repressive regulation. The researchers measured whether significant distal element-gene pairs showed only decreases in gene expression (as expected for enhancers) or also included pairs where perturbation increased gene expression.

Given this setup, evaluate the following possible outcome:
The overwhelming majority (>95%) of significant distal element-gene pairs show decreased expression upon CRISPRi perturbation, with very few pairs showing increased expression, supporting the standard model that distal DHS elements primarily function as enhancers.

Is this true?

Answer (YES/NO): NO